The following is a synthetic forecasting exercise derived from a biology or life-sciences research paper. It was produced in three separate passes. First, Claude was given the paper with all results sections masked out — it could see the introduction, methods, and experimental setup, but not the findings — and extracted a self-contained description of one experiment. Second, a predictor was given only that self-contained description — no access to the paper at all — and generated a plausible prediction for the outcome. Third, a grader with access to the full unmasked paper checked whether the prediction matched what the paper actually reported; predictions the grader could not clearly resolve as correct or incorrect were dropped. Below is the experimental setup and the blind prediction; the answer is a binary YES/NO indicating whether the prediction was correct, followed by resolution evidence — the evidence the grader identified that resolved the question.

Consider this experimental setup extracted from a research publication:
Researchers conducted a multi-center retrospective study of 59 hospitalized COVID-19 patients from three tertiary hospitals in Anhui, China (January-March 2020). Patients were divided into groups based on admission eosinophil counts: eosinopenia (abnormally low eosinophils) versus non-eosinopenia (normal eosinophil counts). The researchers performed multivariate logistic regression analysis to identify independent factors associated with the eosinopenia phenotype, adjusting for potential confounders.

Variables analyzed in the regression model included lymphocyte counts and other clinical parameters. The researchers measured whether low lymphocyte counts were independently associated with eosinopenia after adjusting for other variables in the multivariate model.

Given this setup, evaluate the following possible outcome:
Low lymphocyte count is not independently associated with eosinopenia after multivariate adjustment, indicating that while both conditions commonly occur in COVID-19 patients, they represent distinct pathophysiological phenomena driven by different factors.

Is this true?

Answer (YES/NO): NO